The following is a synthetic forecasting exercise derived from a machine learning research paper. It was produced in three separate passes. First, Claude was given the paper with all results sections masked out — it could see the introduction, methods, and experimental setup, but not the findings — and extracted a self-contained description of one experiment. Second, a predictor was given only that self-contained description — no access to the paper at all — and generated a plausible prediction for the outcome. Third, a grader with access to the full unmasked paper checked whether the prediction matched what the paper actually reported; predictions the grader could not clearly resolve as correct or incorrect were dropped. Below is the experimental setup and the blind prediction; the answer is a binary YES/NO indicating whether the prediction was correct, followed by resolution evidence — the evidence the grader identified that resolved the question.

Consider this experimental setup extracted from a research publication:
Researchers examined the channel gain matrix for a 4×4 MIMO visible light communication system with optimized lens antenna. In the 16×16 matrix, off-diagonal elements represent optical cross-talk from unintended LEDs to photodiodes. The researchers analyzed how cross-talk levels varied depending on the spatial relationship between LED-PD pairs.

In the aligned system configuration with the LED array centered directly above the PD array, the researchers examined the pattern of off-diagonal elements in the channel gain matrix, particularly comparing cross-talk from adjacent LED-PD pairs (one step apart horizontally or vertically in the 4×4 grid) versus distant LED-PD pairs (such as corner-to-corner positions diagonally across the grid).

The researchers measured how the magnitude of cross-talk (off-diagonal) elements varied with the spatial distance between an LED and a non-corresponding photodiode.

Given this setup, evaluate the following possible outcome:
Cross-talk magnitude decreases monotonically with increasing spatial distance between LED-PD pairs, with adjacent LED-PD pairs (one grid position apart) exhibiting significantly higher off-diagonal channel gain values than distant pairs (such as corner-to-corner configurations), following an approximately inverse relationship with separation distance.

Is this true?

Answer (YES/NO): YES